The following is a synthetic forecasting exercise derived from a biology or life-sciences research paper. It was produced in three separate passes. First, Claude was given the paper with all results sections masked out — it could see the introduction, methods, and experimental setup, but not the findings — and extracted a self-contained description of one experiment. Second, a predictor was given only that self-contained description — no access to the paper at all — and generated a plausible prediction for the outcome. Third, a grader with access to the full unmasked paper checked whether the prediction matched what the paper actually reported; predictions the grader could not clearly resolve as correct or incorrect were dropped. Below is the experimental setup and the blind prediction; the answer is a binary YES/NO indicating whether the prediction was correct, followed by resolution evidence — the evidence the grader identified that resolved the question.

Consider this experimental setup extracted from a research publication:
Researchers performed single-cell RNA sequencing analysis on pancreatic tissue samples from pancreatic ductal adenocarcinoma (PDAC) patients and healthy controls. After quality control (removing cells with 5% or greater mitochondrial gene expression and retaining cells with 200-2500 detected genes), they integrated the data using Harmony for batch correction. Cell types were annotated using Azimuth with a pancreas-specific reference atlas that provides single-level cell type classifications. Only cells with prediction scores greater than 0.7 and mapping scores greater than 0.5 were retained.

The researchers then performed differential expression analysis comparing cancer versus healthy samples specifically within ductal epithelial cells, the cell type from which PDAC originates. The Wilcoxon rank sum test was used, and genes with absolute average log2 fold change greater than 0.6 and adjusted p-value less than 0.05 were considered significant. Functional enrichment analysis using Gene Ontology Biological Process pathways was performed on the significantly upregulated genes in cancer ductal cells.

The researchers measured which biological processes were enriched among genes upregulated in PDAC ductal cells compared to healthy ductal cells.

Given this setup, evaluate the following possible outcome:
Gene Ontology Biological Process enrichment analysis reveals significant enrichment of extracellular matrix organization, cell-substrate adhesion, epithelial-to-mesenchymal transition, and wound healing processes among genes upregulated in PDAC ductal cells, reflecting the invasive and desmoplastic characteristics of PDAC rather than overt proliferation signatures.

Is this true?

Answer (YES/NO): NO